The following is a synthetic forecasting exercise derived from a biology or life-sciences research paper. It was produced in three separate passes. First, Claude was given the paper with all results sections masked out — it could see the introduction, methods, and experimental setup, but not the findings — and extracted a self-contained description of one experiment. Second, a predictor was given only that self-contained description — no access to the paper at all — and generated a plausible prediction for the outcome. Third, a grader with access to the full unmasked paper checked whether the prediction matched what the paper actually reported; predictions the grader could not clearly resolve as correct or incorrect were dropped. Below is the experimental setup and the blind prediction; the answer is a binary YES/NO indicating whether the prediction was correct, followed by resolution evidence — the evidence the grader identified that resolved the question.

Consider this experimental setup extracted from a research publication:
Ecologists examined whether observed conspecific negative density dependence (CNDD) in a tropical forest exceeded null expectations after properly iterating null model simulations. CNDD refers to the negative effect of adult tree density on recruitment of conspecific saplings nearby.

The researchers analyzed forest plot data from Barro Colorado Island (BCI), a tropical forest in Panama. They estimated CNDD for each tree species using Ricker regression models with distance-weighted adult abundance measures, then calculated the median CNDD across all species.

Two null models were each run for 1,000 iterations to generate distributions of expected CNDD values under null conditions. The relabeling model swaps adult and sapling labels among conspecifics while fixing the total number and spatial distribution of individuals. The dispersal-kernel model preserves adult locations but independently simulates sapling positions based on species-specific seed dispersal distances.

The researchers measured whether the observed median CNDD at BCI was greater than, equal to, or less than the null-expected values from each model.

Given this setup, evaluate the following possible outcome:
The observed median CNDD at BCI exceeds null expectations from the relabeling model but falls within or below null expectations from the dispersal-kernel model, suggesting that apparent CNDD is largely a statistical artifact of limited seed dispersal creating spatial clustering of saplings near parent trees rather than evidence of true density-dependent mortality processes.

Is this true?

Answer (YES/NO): NO